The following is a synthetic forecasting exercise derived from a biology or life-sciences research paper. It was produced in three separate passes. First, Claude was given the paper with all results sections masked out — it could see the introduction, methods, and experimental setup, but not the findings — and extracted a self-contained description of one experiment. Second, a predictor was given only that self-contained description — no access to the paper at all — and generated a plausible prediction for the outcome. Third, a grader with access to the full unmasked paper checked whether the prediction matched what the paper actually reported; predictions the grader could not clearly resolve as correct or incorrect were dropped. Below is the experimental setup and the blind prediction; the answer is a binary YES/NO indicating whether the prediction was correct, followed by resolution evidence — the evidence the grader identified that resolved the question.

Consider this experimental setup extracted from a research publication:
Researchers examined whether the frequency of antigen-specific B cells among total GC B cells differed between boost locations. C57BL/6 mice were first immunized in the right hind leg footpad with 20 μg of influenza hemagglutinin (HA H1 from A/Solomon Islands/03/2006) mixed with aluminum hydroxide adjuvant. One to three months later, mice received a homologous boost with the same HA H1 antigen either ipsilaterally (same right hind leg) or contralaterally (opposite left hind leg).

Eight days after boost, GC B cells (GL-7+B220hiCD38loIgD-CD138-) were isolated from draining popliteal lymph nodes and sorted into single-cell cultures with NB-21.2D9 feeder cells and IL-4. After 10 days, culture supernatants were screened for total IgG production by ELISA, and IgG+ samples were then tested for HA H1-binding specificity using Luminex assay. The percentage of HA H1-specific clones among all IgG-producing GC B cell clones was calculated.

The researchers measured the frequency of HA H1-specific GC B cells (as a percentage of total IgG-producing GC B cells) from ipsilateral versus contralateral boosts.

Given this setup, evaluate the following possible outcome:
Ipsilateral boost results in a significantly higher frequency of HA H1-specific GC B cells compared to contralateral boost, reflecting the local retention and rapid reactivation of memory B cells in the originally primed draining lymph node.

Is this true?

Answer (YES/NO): YES